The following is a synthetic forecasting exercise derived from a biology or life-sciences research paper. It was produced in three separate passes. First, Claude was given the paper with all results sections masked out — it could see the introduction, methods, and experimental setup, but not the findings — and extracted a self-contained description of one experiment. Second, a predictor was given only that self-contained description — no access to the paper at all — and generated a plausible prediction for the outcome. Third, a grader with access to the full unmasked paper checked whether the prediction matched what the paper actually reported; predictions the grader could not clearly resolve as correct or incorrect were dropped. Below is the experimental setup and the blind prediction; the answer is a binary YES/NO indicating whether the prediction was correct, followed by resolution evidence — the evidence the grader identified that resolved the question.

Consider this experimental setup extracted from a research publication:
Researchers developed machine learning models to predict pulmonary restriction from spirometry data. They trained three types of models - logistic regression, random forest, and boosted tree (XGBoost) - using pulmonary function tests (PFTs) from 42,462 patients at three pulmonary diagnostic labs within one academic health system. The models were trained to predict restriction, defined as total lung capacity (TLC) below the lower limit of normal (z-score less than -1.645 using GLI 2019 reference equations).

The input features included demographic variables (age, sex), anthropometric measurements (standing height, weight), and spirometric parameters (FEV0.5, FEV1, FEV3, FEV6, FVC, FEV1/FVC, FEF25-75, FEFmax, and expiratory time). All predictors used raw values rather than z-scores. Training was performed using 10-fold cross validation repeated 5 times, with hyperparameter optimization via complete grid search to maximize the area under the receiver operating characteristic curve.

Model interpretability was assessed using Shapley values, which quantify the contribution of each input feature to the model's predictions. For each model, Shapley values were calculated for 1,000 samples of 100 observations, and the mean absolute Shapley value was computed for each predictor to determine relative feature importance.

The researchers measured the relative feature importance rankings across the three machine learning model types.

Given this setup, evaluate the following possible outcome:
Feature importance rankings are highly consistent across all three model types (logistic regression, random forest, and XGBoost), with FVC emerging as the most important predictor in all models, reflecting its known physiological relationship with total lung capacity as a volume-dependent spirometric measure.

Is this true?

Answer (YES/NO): NO